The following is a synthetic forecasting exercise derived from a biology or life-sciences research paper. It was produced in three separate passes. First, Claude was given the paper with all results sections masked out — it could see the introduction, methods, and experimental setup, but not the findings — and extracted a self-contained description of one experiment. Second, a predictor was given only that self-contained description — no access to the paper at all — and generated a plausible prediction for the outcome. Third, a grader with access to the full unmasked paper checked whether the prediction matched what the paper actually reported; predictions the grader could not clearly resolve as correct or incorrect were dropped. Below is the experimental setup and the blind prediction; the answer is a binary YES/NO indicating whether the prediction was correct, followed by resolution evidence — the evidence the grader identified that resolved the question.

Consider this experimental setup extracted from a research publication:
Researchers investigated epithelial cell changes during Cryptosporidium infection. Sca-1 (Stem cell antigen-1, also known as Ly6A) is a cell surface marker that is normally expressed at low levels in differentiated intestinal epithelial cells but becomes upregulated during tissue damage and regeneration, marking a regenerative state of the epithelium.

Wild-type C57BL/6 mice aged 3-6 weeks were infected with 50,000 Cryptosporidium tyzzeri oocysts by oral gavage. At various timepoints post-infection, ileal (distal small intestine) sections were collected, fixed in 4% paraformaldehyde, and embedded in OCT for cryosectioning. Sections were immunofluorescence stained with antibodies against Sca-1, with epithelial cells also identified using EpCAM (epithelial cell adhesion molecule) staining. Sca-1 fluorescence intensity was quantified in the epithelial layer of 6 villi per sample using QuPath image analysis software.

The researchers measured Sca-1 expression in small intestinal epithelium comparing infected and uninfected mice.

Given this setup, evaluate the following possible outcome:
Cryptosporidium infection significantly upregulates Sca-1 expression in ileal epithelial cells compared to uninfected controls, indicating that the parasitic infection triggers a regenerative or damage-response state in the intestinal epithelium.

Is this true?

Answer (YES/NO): YES